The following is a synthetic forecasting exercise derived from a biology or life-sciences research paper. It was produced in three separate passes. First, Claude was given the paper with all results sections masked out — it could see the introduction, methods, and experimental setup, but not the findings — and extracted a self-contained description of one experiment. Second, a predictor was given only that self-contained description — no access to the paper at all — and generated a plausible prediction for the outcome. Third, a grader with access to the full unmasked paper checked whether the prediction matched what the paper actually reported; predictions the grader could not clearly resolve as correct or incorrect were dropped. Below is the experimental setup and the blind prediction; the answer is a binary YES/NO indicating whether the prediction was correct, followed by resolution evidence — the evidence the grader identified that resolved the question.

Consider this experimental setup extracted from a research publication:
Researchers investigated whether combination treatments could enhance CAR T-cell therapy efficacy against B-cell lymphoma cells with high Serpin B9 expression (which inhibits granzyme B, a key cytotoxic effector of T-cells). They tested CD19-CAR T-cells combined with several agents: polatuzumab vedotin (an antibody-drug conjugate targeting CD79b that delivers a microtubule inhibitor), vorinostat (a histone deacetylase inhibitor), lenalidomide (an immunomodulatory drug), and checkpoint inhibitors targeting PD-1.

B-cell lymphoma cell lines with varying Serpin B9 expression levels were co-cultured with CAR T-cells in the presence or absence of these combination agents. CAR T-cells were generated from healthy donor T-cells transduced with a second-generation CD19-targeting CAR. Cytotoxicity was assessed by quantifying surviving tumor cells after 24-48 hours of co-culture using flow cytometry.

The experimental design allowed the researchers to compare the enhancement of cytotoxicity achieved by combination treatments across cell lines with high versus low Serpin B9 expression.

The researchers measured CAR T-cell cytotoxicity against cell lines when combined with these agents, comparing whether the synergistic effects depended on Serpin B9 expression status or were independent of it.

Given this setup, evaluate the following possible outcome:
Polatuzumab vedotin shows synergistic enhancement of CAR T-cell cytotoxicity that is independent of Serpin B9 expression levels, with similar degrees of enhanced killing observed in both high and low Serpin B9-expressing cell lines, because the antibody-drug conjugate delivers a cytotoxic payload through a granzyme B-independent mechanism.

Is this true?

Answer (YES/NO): YES